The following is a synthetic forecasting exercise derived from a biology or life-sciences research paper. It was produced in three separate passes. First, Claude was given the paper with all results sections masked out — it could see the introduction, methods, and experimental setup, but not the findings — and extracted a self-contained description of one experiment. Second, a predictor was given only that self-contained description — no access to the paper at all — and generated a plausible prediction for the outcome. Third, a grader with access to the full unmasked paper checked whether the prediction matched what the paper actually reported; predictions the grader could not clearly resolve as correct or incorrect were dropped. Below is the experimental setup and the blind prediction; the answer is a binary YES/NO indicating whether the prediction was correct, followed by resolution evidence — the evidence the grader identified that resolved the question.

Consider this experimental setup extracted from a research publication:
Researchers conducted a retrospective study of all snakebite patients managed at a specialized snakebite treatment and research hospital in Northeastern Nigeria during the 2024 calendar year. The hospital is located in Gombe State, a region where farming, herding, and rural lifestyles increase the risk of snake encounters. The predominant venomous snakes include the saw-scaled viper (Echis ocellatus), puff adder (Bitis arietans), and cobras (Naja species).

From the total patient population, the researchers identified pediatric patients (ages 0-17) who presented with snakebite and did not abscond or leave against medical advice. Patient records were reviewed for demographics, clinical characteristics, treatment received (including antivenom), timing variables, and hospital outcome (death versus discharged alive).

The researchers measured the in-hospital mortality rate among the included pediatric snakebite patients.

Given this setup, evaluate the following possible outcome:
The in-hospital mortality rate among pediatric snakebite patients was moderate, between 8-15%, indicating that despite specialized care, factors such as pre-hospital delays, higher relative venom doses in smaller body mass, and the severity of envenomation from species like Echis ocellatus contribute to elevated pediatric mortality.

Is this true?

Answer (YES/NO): NO